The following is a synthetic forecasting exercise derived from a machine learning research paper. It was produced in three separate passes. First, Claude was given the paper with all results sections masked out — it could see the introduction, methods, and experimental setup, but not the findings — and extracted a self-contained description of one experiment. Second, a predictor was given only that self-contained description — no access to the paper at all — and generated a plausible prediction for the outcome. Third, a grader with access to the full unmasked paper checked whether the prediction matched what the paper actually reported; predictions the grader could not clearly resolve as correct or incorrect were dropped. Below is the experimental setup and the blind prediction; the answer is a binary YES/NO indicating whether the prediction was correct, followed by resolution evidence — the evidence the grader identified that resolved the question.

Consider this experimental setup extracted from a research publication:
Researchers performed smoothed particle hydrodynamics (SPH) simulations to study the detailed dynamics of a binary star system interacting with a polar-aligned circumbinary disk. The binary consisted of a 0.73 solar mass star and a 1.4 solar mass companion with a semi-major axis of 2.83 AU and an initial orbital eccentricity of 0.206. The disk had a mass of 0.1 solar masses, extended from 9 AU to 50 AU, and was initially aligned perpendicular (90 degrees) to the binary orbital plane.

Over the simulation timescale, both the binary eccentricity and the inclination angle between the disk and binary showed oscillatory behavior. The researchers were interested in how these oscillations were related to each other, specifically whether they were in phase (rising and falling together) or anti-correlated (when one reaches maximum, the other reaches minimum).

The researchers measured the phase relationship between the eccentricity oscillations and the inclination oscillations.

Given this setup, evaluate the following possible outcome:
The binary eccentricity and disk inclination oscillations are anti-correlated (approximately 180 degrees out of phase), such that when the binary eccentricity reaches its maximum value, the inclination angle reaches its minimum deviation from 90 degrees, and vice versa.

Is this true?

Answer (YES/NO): NO